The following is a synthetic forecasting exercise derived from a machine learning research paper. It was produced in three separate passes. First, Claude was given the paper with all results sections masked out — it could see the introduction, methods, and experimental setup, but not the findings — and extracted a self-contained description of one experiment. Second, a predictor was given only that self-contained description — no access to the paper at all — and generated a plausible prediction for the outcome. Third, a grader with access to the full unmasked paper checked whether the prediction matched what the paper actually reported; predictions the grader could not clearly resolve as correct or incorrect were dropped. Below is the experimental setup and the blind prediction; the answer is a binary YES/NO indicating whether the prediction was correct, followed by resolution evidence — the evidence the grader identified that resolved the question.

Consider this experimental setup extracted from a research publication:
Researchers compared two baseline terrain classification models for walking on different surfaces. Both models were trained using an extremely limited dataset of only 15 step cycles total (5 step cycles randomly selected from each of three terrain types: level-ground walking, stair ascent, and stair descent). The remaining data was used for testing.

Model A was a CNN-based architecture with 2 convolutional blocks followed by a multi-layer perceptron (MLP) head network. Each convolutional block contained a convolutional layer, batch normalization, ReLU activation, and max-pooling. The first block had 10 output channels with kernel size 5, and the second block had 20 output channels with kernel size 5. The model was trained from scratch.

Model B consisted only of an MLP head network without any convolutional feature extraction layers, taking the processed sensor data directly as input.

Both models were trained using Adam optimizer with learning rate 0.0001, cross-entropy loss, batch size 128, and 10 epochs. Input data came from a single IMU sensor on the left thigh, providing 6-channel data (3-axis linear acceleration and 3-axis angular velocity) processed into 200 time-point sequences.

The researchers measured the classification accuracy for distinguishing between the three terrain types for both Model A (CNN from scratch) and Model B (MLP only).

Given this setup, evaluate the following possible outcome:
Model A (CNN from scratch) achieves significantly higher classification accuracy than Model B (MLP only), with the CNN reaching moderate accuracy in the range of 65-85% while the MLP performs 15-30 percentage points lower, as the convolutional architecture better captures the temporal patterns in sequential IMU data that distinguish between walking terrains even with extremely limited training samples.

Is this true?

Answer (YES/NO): NO